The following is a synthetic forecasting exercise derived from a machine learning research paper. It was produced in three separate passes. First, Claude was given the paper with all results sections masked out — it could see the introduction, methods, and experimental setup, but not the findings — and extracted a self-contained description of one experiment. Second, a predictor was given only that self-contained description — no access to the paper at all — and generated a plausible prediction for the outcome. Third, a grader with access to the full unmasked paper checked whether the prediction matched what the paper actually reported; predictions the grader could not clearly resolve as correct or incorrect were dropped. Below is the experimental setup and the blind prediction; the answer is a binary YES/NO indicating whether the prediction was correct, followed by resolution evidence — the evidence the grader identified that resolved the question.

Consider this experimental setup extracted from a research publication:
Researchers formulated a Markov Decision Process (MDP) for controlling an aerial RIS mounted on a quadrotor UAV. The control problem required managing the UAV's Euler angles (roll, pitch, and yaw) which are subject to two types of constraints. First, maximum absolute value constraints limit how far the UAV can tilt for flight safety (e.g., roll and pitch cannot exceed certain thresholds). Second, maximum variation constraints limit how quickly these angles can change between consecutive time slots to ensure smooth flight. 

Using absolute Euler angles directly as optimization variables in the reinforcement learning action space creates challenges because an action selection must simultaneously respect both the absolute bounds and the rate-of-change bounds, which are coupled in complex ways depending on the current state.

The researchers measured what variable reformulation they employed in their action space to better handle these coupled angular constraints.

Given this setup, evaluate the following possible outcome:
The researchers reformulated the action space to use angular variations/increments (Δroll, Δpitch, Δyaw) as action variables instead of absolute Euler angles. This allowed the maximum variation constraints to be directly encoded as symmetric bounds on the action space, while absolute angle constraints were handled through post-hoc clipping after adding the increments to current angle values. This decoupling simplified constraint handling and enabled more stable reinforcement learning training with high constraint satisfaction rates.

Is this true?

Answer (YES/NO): NO